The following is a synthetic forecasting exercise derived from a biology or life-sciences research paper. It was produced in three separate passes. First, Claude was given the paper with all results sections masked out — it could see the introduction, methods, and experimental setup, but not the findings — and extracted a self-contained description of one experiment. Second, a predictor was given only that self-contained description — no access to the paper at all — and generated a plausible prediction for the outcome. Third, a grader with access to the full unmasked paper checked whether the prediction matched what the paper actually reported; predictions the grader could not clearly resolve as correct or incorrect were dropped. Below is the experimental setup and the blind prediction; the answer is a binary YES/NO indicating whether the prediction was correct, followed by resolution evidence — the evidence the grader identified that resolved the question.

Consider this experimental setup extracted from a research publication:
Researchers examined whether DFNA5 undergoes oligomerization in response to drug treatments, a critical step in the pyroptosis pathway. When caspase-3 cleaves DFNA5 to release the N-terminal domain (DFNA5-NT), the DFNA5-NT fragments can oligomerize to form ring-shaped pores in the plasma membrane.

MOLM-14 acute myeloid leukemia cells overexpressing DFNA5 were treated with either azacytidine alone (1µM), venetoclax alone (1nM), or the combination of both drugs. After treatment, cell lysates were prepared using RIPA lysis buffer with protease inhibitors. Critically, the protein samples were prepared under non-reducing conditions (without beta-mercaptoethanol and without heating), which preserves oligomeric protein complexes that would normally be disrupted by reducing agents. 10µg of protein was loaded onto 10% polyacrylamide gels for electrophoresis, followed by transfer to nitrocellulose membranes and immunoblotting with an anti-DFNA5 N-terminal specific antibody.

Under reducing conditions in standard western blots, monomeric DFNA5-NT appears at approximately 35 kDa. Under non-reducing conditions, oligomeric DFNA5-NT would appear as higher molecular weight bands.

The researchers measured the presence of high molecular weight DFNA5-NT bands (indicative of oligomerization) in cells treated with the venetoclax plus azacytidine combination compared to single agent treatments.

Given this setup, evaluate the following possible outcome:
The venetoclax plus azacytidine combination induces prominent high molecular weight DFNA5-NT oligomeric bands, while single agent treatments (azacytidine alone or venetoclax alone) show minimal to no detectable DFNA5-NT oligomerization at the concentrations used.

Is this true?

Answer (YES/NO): NO